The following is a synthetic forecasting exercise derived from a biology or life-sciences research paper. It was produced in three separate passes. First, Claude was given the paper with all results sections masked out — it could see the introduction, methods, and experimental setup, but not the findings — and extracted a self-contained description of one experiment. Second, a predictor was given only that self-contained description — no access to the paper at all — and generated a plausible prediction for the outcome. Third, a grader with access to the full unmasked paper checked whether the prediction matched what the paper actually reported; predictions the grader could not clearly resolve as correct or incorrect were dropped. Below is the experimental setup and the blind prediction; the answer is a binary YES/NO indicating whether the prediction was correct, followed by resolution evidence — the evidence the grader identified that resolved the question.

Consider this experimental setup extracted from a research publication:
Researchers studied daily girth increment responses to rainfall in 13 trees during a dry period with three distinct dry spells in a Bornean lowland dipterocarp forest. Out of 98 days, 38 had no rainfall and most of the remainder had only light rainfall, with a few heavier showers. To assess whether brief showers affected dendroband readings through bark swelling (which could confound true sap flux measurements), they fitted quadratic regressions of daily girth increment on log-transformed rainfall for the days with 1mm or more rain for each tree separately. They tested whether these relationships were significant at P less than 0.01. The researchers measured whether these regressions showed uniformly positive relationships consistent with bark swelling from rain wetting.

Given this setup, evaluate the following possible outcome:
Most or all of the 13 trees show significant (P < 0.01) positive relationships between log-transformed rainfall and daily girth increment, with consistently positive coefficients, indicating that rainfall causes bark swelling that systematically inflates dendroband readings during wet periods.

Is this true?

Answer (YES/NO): NO